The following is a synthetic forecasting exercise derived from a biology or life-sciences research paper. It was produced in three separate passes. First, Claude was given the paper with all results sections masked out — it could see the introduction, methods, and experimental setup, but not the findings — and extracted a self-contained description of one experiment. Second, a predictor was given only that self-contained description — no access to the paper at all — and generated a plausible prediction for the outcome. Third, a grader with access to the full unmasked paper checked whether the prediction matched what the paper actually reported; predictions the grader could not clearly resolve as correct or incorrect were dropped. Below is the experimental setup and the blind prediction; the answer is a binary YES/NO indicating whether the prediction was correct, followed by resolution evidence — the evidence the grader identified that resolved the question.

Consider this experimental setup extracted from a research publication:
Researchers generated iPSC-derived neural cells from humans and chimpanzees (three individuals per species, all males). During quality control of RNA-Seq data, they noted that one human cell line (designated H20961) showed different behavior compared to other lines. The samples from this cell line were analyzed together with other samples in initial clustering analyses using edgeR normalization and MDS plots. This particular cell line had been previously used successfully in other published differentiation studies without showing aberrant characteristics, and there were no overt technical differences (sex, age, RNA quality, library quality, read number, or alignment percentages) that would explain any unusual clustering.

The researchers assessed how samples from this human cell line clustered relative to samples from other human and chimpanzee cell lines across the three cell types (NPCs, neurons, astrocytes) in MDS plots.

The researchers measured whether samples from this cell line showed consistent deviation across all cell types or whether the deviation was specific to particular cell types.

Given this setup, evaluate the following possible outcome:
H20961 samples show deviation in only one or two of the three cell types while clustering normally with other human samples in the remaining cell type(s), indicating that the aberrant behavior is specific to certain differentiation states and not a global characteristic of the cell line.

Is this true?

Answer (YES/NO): NO